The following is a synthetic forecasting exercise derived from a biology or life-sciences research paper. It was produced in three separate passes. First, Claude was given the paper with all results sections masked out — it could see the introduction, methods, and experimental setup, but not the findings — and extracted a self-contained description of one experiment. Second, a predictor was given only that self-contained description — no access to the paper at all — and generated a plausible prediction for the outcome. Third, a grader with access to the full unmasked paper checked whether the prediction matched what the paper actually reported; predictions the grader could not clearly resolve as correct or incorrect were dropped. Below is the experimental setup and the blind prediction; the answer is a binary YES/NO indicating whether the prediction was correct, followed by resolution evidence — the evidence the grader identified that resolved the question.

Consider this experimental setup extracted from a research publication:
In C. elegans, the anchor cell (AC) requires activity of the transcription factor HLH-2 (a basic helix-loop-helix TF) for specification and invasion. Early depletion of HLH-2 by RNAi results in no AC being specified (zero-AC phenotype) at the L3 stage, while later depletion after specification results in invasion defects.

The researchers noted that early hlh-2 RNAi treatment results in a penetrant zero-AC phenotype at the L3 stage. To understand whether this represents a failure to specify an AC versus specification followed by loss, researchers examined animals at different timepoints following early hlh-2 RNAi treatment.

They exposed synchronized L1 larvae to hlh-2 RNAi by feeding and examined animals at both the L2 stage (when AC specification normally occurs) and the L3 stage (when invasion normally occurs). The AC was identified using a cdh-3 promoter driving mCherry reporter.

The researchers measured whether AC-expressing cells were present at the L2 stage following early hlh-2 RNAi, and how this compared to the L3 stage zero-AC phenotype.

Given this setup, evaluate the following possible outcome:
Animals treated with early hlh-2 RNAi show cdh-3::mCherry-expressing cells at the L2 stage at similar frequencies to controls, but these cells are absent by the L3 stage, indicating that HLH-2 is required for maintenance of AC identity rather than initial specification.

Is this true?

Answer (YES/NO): NO